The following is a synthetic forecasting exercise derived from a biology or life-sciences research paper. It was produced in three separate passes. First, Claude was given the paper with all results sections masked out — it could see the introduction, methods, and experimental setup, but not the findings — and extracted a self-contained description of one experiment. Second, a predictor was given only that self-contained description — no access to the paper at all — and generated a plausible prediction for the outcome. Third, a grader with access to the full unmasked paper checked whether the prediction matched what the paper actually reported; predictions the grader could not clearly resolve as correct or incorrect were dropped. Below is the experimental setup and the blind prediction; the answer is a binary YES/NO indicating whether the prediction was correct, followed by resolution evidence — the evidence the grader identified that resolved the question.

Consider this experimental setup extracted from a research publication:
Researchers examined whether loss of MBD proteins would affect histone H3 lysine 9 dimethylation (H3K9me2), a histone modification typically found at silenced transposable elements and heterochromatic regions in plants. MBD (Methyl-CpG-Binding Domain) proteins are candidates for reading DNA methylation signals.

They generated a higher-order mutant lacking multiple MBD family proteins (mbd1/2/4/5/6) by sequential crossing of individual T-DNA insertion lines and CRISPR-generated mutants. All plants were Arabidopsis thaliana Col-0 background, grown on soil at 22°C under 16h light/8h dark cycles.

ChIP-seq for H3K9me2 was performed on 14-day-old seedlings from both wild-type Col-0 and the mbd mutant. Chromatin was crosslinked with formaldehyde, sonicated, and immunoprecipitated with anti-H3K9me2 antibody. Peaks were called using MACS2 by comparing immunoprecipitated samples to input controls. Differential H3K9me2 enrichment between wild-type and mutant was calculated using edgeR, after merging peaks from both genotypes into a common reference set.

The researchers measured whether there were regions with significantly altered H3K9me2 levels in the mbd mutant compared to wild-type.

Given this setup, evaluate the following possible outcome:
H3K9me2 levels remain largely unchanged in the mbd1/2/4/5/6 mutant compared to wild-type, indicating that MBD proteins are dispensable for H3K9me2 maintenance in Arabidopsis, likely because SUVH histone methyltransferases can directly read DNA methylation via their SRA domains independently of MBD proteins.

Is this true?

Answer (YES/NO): YES